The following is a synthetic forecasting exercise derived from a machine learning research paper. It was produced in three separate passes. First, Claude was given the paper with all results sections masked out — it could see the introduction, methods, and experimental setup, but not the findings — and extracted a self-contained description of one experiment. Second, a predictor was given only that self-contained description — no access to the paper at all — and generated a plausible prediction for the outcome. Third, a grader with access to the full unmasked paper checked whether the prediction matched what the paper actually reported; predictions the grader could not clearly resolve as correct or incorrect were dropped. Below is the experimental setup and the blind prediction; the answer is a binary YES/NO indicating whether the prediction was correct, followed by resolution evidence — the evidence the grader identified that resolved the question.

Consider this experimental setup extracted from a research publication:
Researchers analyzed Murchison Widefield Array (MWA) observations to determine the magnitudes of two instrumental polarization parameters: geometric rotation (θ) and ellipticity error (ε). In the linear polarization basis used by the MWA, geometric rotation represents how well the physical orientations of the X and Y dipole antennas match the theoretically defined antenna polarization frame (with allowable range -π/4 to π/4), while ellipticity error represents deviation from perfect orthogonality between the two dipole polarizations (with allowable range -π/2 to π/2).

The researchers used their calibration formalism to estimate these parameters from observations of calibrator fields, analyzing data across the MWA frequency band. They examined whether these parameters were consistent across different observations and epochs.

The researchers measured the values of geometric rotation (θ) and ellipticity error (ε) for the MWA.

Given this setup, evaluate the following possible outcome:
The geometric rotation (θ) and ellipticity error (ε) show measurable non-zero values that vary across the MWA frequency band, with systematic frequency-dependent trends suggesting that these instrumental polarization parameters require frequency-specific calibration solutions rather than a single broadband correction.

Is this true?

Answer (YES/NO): NO